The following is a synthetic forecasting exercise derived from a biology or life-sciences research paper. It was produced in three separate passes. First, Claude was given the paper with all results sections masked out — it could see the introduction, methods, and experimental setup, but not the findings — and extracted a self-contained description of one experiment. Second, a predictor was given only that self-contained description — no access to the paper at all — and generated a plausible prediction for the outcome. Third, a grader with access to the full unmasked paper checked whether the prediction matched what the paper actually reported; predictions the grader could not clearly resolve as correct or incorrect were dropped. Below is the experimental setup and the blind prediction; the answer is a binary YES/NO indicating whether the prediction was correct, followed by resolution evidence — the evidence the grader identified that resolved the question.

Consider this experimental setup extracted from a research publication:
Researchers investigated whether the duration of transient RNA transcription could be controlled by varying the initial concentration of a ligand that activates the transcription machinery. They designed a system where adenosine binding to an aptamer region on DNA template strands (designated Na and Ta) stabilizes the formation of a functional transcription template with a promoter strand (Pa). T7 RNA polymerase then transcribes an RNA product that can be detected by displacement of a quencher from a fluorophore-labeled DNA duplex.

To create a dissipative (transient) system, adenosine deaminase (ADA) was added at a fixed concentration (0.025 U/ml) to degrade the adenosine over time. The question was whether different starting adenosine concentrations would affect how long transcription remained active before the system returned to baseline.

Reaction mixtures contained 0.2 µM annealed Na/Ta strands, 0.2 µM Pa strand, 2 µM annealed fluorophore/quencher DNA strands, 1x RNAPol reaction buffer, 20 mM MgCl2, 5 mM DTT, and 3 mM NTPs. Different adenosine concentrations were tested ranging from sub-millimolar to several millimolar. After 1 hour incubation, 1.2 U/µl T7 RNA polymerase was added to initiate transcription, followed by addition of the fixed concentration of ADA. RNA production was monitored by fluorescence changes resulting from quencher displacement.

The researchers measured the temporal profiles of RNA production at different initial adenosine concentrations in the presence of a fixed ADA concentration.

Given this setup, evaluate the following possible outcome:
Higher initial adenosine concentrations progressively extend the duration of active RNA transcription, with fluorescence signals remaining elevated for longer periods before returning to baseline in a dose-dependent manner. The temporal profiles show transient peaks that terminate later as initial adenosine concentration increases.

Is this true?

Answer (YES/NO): NO